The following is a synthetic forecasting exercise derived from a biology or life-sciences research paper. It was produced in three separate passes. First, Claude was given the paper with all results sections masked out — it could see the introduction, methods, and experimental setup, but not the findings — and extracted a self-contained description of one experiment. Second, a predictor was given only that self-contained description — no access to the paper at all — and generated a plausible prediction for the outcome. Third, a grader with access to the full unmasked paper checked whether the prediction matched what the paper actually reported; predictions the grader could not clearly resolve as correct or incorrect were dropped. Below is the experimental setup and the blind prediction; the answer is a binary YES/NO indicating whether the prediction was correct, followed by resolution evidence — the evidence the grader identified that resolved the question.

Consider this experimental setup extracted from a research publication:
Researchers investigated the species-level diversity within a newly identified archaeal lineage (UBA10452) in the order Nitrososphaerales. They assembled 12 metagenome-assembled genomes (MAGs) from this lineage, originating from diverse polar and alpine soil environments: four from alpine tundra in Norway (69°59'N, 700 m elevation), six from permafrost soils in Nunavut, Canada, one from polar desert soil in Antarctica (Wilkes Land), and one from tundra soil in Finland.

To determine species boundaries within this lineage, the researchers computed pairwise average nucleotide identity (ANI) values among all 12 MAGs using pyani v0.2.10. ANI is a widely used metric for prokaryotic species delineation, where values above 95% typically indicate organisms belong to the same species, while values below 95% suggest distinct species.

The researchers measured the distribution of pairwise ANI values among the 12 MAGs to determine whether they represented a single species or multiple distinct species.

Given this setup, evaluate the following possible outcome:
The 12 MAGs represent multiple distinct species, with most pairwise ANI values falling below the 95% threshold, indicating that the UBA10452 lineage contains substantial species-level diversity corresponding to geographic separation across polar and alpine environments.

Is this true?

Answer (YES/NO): YES